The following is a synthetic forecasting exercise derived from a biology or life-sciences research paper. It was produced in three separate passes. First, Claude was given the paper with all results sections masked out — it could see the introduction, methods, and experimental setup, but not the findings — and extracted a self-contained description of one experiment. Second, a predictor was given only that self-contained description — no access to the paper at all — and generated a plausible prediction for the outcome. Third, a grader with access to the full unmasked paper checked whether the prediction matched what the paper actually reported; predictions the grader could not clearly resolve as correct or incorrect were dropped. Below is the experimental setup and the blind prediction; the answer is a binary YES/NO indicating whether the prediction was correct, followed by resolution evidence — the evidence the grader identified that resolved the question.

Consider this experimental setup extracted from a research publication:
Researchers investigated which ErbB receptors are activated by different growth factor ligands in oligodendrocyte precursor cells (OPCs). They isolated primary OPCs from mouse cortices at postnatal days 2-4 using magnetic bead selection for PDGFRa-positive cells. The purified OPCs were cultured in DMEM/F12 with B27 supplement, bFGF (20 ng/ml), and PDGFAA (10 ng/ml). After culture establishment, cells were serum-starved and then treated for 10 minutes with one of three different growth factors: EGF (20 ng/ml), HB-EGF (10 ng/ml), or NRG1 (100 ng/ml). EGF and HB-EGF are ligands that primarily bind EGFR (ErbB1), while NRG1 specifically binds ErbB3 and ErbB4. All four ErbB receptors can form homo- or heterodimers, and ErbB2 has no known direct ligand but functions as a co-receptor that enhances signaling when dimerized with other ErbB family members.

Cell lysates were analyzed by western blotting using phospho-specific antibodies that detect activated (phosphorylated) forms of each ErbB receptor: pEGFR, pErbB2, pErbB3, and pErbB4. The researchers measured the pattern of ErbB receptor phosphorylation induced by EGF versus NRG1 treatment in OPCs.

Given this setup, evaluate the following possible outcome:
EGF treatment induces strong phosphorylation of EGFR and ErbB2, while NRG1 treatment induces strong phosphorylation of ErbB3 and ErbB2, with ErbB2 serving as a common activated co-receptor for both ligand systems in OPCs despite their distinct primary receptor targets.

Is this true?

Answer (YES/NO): NO